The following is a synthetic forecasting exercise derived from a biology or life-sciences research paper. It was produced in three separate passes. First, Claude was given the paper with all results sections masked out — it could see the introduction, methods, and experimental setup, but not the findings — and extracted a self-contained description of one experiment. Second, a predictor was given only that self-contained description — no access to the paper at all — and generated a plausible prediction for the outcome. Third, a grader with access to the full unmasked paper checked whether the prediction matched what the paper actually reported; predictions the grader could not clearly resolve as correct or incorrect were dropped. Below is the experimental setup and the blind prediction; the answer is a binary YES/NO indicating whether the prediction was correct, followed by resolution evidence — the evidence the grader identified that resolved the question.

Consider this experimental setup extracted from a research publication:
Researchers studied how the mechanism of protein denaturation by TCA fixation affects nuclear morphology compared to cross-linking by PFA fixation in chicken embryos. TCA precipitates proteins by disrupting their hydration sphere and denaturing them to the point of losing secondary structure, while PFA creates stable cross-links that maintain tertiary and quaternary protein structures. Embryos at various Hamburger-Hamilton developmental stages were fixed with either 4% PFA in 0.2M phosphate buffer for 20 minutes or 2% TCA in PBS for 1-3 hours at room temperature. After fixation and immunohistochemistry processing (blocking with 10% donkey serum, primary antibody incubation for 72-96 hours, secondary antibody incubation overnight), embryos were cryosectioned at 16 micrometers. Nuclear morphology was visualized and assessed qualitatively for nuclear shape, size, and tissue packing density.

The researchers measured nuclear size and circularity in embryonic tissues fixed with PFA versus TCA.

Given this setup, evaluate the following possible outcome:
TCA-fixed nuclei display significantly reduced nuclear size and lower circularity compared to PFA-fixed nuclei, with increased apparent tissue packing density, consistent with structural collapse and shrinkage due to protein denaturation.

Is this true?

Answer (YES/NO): NO